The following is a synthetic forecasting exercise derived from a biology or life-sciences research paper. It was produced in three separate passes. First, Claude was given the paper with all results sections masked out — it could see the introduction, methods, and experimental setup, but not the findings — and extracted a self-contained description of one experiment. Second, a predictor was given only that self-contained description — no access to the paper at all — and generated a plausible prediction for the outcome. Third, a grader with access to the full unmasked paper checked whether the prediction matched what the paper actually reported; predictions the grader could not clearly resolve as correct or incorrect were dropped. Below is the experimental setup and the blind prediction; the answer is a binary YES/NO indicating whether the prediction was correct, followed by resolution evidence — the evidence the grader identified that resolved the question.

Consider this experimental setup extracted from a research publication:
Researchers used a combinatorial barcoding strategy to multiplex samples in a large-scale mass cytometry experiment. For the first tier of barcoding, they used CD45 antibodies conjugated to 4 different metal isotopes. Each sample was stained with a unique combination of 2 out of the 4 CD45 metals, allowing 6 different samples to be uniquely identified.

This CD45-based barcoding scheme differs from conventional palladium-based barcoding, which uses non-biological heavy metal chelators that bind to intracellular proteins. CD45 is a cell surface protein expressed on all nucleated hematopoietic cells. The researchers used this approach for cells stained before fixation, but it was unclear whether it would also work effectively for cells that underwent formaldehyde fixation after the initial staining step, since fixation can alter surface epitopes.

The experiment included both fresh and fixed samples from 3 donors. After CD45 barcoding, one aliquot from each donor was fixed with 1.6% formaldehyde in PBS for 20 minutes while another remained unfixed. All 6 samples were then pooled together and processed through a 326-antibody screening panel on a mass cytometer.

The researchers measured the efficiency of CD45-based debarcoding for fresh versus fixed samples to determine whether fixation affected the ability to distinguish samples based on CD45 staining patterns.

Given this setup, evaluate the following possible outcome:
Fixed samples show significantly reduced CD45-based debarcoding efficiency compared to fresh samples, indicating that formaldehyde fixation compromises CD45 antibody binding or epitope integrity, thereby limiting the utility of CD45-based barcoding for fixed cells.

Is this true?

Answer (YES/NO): NO